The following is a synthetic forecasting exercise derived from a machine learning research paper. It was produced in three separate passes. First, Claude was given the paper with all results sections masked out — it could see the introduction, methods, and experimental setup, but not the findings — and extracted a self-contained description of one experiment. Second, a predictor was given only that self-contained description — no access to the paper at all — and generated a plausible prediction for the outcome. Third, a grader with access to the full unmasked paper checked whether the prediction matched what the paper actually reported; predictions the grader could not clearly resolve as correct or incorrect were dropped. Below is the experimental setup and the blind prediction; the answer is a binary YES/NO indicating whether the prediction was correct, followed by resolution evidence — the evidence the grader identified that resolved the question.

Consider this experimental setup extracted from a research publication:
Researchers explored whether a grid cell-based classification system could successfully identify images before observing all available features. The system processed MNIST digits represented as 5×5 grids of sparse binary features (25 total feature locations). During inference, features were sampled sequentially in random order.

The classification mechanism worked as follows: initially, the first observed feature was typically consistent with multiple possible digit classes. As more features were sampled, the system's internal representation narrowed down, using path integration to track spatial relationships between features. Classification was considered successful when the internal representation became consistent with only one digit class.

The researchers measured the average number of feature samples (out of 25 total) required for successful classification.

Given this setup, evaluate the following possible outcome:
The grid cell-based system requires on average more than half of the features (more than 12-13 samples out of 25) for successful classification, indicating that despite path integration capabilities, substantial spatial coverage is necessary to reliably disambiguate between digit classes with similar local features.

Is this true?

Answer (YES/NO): NO